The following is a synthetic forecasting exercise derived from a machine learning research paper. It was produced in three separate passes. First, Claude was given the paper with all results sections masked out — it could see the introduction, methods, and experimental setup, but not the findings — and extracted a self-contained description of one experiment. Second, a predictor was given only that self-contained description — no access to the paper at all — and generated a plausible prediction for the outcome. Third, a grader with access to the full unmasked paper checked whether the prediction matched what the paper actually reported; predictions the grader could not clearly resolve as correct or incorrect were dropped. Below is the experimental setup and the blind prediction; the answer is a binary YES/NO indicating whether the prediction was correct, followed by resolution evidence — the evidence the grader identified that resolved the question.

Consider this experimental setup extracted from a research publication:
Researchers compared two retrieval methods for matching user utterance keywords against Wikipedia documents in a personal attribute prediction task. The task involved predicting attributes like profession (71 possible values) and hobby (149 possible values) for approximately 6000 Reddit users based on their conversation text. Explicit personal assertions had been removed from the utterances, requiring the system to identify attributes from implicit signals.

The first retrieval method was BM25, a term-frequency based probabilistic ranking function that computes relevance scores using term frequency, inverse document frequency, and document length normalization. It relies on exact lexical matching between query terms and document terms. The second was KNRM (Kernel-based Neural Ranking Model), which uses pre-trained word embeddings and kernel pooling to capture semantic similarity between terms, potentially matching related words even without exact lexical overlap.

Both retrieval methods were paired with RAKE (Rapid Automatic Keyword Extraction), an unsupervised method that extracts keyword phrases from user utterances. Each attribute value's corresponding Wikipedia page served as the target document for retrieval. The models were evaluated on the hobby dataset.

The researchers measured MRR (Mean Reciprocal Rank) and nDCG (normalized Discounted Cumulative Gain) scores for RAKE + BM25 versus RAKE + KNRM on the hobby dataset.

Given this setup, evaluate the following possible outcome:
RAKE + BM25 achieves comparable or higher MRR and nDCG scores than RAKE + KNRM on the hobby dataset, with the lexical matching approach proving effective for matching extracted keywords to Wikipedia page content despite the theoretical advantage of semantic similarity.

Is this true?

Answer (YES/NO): YES